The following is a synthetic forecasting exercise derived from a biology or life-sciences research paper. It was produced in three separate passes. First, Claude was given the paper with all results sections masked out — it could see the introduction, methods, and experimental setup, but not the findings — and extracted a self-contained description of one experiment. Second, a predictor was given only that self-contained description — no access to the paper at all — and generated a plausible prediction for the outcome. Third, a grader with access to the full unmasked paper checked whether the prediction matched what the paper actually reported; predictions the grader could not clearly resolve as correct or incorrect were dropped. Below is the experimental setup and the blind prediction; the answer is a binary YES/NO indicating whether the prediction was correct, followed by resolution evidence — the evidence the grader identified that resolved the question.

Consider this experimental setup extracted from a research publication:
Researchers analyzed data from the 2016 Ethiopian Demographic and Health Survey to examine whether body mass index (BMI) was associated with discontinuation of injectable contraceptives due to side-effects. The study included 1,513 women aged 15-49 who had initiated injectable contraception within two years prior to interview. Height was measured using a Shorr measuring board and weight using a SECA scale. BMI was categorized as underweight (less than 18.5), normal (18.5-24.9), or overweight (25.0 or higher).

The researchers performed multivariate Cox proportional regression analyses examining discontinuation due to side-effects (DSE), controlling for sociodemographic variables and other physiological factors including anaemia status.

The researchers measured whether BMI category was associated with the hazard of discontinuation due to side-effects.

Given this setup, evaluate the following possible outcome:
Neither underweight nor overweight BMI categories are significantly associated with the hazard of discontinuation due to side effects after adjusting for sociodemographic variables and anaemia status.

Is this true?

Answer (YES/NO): NO